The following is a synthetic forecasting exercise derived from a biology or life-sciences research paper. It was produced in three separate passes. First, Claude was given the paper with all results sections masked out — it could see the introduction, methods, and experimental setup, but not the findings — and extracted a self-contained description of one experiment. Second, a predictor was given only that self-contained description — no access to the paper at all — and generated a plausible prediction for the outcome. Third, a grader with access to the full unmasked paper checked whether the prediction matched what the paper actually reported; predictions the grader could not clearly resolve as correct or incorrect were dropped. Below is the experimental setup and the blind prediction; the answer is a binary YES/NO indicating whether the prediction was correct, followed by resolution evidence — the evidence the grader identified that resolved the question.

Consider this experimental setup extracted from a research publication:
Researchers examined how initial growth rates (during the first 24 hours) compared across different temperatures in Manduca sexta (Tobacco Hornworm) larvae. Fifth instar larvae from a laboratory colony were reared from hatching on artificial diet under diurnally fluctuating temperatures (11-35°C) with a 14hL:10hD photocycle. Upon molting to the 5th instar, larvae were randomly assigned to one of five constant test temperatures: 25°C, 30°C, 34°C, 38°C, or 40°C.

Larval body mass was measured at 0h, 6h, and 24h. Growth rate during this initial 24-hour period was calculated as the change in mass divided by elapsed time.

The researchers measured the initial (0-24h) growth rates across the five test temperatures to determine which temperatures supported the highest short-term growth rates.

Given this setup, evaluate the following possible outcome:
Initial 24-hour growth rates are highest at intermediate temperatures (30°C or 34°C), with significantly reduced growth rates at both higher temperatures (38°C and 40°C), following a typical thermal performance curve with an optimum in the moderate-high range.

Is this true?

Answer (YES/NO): NO